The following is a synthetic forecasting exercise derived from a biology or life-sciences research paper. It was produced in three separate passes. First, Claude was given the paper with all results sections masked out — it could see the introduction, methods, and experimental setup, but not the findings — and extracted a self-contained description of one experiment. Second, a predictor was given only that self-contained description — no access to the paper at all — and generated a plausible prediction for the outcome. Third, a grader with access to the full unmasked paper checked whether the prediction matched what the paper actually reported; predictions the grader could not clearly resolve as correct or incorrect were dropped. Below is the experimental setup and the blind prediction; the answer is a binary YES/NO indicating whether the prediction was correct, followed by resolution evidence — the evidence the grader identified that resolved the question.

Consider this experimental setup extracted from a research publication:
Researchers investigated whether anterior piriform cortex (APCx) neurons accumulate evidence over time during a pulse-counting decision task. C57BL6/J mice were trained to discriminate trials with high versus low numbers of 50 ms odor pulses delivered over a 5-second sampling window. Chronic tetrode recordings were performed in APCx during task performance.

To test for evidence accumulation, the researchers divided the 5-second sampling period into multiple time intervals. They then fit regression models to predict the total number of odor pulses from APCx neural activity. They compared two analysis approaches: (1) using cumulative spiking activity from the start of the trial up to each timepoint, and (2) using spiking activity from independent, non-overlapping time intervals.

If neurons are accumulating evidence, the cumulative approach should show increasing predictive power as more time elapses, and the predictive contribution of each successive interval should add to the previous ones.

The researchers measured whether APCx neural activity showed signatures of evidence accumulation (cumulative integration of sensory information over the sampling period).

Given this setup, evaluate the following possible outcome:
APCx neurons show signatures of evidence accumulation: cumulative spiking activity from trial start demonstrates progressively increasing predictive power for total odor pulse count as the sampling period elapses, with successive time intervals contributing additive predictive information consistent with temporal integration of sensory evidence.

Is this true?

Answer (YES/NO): NO